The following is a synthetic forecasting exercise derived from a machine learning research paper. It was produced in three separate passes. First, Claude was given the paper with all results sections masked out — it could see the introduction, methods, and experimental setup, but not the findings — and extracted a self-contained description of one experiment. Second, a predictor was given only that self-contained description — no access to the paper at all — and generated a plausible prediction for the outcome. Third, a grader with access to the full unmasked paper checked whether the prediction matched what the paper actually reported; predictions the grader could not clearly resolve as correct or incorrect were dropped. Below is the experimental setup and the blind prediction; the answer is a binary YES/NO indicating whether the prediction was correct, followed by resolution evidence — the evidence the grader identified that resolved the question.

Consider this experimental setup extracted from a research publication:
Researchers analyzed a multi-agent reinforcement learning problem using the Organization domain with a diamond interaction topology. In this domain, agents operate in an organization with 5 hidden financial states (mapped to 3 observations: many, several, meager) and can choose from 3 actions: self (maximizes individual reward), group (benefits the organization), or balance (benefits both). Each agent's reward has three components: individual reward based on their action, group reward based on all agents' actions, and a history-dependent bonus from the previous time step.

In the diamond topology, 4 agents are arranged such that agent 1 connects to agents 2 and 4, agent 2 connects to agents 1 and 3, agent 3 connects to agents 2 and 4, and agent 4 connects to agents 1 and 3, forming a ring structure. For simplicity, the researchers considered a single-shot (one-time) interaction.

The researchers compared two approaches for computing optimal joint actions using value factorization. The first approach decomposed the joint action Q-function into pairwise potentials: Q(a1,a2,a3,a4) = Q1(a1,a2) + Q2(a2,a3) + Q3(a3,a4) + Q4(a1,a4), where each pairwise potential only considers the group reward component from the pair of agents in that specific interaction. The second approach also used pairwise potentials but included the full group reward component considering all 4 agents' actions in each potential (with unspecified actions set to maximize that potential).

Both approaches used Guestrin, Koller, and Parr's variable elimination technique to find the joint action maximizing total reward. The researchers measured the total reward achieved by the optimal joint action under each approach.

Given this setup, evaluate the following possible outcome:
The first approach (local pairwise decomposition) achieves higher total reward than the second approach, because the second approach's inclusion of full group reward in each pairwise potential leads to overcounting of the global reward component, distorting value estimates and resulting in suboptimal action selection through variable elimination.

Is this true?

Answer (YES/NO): NO